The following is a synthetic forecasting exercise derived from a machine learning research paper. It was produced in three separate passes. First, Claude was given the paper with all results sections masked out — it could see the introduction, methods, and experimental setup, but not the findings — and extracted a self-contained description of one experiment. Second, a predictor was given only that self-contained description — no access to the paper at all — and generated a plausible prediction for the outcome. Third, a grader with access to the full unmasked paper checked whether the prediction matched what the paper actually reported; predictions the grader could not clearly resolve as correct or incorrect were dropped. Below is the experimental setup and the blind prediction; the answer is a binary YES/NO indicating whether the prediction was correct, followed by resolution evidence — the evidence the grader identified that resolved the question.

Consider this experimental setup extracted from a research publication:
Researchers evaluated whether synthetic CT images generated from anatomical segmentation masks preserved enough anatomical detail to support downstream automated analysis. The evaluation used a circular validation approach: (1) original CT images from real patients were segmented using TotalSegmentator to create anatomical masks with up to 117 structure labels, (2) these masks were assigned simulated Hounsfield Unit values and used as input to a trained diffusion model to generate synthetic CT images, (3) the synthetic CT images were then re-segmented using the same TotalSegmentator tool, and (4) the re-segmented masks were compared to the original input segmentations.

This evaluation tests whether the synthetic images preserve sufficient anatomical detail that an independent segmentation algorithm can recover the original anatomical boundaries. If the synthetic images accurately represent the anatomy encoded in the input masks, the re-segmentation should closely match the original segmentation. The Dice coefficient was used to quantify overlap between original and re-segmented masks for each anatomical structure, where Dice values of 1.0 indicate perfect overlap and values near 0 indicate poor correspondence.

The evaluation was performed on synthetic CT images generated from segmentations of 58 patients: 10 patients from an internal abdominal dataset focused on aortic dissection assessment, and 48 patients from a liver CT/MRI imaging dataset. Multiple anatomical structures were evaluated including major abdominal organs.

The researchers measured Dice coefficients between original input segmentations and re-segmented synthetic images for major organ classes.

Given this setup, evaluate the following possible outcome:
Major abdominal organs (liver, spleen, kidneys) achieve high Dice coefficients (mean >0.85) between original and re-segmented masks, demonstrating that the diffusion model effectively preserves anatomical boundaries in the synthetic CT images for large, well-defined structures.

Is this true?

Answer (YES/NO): NO